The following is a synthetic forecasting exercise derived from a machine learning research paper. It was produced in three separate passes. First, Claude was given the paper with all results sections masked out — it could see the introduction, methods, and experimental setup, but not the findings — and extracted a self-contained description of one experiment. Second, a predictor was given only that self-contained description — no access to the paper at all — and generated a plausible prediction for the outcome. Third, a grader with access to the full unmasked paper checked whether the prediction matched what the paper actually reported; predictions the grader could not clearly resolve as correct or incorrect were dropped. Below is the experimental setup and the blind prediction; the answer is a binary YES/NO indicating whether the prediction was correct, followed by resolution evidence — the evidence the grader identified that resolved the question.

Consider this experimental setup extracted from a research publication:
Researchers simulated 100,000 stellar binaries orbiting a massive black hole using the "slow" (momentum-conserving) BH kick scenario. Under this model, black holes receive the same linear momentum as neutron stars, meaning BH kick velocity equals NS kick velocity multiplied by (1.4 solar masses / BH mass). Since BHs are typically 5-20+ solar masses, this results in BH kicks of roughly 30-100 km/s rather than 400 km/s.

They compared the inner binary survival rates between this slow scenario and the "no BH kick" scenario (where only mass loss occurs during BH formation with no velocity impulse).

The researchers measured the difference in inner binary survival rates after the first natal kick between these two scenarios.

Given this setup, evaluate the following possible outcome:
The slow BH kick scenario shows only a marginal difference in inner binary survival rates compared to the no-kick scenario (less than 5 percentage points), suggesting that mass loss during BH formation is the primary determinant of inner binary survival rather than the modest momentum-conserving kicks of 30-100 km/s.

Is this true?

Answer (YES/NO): NO